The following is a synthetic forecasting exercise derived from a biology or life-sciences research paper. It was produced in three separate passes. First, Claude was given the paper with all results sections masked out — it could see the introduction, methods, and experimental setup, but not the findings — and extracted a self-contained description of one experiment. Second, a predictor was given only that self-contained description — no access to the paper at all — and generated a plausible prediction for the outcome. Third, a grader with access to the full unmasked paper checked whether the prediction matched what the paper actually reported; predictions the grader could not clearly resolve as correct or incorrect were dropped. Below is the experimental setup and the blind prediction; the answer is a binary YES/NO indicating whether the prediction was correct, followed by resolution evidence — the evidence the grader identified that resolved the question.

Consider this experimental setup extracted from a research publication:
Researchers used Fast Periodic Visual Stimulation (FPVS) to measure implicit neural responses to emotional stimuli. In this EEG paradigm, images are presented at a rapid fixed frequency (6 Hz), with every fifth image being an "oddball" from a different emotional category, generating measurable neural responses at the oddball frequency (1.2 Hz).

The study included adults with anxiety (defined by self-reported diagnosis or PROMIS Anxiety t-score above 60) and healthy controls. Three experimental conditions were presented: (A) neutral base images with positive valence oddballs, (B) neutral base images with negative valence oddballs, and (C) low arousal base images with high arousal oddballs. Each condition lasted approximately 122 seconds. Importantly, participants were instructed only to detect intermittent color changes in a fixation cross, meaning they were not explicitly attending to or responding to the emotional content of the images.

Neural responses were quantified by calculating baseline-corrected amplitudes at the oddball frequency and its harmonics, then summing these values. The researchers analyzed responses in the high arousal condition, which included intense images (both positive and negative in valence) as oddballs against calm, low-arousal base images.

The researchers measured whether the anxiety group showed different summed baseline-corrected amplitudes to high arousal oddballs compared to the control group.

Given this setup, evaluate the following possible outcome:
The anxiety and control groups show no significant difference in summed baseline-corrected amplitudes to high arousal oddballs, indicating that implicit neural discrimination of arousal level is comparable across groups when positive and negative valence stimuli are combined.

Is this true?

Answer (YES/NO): NO